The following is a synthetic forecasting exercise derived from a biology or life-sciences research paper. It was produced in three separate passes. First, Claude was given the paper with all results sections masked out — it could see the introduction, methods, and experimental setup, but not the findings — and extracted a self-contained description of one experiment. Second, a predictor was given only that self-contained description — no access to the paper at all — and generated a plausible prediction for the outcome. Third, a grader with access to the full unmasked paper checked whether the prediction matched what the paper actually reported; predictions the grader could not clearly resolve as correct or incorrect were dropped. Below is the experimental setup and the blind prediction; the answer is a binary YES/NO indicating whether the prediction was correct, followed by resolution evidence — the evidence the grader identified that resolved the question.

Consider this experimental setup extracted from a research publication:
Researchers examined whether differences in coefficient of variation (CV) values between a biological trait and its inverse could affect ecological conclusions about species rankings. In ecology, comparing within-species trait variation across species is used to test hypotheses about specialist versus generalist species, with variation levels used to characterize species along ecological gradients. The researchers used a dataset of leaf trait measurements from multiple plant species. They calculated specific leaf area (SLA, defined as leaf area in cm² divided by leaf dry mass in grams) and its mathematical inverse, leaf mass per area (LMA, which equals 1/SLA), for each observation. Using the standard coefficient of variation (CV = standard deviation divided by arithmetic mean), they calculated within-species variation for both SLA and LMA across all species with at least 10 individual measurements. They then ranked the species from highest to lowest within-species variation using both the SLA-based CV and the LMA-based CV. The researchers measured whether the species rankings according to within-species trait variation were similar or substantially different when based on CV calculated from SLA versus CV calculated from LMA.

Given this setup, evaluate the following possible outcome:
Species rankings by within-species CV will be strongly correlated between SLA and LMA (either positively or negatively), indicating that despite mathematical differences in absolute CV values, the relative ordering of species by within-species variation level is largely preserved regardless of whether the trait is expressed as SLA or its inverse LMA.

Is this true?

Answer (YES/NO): YES